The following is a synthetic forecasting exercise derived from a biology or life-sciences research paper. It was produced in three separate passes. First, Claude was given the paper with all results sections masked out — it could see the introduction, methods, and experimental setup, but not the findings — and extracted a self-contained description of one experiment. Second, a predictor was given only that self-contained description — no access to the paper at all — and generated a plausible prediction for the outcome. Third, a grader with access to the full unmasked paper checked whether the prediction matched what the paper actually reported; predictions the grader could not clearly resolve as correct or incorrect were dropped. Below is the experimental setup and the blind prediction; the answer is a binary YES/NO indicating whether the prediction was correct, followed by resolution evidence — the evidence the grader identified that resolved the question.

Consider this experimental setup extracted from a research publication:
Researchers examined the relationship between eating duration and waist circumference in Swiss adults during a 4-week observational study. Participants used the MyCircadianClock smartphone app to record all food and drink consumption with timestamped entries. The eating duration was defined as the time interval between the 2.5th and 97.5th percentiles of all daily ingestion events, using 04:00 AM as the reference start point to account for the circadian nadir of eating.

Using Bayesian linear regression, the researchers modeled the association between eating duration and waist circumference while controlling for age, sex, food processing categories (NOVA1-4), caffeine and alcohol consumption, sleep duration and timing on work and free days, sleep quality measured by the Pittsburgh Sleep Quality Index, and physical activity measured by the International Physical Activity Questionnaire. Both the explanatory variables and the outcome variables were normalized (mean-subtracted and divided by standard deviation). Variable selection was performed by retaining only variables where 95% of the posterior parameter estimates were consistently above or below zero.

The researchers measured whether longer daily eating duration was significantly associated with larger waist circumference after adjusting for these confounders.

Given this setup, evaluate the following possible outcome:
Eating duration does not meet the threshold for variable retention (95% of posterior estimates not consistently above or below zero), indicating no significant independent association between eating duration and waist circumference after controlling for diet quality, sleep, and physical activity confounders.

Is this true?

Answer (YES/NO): YES